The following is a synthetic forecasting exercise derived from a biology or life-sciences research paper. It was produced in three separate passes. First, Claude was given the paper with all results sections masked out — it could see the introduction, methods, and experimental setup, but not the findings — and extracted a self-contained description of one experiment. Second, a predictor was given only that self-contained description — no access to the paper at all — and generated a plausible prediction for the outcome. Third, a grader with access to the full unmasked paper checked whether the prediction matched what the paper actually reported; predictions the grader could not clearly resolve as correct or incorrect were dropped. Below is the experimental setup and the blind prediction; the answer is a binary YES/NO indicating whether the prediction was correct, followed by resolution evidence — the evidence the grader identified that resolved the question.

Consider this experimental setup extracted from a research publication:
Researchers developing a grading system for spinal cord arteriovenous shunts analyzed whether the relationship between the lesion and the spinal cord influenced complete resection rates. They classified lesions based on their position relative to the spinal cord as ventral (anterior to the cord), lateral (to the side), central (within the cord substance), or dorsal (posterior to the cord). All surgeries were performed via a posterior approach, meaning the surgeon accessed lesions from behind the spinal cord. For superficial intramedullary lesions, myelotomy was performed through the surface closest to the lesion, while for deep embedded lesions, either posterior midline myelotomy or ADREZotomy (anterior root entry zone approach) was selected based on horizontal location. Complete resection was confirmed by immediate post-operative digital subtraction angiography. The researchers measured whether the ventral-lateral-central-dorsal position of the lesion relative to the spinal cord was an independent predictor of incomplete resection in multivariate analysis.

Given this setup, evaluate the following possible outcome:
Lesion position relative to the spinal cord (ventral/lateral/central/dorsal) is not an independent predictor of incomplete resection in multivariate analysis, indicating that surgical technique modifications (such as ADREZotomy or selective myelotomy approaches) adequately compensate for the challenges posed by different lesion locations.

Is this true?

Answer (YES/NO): YES